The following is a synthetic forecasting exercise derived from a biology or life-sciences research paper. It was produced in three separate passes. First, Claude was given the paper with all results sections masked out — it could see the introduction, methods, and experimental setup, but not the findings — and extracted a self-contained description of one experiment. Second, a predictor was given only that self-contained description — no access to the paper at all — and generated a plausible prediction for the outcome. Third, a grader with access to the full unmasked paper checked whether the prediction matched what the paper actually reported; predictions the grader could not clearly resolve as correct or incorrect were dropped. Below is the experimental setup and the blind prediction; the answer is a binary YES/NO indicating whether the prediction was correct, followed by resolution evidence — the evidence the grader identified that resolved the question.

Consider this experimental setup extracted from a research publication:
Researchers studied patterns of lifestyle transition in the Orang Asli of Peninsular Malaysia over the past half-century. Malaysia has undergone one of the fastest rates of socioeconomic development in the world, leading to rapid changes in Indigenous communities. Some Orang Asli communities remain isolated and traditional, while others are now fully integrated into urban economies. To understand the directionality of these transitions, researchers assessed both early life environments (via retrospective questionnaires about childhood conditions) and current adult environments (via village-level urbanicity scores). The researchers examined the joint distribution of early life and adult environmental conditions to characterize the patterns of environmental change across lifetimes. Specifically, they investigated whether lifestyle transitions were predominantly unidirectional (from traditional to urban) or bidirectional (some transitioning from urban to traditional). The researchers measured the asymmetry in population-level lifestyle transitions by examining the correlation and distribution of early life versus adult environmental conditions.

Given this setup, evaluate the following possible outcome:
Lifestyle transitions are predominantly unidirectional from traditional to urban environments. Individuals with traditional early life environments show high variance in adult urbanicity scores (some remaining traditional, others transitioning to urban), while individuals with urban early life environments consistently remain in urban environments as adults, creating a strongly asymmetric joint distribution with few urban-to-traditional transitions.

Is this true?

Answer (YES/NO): YES